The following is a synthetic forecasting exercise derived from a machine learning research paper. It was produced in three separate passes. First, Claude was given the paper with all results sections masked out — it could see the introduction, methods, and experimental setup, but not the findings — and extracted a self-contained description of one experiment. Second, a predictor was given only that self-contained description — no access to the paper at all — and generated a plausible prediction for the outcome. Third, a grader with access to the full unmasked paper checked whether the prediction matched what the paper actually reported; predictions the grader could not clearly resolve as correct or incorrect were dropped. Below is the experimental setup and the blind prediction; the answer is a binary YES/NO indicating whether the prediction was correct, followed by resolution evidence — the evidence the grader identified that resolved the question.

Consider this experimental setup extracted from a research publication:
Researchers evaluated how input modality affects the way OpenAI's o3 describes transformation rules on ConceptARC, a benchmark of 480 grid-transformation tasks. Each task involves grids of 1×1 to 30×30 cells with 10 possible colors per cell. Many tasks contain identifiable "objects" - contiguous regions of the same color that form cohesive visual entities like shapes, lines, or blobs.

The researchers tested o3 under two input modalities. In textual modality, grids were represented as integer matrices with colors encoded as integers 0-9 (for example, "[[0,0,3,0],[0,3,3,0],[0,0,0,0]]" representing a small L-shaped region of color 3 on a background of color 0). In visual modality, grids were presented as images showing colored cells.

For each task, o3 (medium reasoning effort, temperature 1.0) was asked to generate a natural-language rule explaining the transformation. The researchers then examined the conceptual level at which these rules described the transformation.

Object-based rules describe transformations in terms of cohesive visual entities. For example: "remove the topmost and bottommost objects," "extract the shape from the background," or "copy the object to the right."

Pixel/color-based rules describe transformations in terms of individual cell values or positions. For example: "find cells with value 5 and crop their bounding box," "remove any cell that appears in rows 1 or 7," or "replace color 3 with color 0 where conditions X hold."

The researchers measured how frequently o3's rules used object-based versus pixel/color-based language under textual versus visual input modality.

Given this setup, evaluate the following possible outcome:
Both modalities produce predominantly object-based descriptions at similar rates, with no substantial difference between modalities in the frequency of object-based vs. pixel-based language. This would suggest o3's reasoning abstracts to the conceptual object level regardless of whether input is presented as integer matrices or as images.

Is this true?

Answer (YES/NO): NO